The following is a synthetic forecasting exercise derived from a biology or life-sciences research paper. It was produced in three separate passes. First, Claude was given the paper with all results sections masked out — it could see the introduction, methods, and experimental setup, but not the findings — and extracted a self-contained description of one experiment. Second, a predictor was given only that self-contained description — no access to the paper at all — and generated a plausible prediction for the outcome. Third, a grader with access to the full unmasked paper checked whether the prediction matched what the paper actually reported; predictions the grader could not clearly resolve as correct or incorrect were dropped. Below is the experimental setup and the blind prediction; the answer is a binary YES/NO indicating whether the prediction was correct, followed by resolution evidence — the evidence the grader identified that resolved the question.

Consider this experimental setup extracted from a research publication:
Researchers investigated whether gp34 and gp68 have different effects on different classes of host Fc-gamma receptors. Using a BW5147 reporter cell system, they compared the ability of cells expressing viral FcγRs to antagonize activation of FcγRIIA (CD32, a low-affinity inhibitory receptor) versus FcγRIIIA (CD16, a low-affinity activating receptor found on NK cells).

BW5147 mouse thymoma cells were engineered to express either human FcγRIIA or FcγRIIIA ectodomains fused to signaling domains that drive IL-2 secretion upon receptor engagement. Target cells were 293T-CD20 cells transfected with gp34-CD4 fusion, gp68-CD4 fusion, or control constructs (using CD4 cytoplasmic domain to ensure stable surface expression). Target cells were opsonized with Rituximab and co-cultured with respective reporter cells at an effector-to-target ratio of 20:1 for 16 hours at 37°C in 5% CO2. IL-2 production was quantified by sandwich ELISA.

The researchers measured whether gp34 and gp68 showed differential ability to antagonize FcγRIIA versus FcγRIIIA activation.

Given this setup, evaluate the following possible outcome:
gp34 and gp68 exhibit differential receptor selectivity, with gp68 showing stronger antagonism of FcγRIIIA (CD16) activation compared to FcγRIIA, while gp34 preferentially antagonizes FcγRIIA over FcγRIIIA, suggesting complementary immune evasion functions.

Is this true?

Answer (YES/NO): NO